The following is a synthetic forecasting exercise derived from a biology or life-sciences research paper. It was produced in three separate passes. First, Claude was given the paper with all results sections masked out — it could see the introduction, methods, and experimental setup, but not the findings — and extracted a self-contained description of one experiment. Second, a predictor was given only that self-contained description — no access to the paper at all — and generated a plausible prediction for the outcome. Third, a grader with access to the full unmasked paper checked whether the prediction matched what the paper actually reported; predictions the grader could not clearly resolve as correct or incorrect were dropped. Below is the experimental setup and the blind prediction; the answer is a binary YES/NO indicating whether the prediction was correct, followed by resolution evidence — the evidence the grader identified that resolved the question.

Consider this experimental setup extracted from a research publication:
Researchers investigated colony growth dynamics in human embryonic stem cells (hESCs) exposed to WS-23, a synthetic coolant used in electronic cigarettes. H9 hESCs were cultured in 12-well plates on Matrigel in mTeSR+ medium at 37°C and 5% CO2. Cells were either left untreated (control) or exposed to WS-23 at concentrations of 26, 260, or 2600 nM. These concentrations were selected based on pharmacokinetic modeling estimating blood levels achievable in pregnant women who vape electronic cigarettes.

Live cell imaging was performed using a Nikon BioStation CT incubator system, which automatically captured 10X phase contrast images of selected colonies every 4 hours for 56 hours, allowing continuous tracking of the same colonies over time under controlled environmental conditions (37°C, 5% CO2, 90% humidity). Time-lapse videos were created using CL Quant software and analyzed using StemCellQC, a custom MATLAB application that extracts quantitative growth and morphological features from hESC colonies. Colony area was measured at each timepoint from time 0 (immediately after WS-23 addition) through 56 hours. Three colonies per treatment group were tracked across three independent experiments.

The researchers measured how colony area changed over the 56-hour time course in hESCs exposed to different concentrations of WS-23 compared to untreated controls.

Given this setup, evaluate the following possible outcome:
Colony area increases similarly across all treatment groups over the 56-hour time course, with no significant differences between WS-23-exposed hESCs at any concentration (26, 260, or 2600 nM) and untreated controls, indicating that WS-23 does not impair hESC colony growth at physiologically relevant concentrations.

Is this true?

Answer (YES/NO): NO